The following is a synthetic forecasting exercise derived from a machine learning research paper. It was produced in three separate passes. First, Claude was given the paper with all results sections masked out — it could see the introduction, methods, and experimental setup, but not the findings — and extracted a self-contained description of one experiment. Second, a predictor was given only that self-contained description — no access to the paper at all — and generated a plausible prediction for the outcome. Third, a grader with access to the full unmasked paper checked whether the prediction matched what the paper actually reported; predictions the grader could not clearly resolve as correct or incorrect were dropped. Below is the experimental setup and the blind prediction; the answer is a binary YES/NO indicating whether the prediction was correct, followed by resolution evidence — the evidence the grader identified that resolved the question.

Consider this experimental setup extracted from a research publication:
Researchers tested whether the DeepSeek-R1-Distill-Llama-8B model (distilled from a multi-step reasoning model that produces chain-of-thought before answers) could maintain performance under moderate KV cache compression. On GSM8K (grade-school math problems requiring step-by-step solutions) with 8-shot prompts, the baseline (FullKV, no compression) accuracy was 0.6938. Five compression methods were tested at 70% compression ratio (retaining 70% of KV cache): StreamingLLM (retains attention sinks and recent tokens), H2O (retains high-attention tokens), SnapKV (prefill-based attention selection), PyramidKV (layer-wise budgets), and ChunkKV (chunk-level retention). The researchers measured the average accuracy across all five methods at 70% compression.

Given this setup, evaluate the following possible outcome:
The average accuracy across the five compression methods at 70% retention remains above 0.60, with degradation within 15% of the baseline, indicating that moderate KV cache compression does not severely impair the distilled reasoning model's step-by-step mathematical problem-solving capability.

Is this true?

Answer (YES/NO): YES